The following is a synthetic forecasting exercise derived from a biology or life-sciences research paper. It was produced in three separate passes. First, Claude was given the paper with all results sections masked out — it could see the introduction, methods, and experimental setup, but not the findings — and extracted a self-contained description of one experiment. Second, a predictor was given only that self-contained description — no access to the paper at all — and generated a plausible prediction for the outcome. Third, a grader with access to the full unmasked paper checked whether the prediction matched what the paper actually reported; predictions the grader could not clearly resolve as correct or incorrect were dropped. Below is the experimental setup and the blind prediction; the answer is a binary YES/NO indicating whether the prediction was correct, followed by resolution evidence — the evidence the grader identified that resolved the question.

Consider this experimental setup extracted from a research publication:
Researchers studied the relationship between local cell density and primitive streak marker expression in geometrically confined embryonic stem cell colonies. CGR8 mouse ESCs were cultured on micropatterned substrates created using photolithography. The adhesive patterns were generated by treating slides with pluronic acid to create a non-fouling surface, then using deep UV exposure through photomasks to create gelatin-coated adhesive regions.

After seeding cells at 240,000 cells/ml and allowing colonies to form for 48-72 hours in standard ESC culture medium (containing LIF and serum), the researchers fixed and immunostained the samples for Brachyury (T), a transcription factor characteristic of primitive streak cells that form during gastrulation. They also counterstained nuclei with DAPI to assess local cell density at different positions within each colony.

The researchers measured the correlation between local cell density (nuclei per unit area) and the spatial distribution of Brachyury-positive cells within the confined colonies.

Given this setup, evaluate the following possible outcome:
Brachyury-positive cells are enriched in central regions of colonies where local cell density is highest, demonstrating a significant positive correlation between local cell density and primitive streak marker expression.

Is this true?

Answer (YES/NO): NO